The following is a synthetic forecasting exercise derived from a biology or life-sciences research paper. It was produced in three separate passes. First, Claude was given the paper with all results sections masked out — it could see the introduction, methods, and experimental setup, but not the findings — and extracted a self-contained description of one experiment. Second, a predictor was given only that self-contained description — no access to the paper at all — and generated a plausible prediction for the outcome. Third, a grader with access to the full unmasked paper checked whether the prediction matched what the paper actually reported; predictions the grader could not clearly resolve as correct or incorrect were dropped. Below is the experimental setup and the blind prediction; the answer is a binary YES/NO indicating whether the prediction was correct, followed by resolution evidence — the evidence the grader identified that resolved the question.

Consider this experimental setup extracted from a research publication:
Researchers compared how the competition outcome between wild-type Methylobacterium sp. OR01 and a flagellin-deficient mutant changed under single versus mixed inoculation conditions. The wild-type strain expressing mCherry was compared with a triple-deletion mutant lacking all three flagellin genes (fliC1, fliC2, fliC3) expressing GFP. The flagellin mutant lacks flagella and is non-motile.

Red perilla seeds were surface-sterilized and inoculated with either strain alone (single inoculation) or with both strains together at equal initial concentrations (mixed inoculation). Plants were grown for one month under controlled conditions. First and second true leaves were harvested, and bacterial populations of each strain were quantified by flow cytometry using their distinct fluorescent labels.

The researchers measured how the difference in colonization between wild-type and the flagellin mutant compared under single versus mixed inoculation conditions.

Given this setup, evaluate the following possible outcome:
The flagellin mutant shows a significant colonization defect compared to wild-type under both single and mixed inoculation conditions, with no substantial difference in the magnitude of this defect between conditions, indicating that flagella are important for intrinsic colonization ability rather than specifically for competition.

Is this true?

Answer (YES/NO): NO